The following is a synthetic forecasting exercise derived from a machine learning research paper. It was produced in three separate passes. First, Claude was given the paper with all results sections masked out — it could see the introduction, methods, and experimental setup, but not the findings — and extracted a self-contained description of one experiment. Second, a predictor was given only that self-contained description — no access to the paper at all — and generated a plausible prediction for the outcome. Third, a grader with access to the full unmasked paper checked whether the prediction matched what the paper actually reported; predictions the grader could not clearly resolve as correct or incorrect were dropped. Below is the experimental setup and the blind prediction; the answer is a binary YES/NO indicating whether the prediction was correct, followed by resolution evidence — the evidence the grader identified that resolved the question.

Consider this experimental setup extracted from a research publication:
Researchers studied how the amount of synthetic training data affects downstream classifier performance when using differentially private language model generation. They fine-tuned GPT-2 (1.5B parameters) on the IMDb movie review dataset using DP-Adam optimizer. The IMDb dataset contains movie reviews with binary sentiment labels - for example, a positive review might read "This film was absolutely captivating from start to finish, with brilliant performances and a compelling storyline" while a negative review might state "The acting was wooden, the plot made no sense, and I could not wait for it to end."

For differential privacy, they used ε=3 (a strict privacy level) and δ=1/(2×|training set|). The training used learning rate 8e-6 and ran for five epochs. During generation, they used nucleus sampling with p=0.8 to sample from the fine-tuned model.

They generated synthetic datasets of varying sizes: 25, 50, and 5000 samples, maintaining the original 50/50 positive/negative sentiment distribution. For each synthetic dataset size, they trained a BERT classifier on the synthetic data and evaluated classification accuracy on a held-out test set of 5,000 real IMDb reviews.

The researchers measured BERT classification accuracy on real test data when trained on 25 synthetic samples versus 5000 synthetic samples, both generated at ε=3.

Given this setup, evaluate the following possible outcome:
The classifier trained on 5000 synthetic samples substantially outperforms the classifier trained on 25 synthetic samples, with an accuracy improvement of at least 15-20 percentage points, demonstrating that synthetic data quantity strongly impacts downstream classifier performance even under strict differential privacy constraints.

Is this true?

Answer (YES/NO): NO